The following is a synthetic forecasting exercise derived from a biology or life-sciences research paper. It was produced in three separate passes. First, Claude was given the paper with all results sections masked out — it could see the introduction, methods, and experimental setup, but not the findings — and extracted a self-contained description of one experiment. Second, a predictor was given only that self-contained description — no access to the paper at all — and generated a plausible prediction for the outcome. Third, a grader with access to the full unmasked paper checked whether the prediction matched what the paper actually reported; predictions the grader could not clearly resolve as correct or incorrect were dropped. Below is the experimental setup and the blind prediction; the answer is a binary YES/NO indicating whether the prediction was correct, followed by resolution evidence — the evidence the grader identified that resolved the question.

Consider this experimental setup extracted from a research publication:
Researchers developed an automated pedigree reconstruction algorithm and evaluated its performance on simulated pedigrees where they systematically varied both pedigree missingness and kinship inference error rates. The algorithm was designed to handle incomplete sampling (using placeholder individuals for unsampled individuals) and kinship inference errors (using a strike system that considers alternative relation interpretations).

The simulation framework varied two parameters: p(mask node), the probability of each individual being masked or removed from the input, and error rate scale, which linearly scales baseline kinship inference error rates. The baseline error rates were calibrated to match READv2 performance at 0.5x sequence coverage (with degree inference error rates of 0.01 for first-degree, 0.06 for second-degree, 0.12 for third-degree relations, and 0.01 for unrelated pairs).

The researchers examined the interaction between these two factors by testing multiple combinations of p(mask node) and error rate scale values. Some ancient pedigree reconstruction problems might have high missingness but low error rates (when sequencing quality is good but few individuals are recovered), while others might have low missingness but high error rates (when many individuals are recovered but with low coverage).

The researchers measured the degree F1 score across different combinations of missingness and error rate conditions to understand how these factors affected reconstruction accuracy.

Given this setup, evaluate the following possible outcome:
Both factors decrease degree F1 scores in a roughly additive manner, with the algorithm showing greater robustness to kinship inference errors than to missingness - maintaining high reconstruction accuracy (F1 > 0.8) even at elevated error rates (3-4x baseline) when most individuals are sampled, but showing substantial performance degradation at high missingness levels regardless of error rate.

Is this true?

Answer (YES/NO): NO